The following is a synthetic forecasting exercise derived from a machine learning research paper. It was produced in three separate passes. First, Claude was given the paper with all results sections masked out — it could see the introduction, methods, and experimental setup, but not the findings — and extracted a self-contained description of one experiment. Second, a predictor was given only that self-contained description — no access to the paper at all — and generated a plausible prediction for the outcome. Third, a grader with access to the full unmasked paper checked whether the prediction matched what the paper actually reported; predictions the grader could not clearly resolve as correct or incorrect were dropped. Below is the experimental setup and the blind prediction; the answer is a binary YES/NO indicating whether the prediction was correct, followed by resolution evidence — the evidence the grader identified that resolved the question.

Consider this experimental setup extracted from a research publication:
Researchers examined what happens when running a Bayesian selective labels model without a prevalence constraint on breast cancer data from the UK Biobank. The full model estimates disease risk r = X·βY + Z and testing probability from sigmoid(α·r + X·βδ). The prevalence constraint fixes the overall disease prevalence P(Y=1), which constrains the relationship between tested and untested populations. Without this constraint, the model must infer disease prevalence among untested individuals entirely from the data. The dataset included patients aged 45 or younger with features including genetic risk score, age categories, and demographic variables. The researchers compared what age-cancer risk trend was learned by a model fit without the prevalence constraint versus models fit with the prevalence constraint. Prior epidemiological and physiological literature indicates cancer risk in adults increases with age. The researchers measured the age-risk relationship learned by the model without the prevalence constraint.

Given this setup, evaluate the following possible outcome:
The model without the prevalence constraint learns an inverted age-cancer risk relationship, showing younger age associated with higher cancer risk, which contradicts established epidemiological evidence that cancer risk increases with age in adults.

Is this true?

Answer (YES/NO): NO